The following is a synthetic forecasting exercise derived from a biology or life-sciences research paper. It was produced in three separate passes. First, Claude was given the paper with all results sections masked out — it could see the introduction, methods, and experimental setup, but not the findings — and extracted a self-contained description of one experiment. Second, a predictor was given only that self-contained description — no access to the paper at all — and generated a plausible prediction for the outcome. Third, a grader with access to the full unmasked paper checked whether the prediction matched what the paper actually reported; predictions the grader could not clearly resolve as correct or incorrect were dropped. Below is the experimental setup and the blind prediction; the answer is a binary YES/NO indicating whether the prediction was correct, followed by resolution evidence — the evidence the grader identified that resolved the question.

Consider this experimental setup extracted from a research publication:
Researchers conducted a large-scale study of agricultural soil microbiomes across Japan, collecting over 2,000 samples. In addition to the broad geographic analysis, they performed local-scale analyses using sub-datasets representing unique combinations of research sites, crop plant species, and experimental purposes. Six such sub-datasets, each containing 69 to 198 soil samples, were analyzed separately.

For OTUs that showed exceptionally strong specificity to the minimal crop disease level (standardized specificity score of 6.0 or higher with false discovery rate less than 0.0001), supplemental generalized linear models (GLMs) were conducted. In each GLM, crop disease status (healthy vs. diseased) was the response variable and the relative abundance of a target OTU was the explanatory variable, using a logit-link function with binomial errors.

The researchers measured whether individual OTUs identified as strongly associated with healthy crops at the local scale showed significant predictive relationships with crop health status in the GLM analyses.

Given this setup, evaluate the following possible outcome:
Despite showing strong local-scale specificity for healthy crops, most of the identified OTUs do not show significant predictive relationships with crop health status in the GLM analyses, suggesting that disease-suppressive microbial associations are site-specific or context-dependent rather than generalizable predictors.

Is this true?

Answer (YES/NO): NO